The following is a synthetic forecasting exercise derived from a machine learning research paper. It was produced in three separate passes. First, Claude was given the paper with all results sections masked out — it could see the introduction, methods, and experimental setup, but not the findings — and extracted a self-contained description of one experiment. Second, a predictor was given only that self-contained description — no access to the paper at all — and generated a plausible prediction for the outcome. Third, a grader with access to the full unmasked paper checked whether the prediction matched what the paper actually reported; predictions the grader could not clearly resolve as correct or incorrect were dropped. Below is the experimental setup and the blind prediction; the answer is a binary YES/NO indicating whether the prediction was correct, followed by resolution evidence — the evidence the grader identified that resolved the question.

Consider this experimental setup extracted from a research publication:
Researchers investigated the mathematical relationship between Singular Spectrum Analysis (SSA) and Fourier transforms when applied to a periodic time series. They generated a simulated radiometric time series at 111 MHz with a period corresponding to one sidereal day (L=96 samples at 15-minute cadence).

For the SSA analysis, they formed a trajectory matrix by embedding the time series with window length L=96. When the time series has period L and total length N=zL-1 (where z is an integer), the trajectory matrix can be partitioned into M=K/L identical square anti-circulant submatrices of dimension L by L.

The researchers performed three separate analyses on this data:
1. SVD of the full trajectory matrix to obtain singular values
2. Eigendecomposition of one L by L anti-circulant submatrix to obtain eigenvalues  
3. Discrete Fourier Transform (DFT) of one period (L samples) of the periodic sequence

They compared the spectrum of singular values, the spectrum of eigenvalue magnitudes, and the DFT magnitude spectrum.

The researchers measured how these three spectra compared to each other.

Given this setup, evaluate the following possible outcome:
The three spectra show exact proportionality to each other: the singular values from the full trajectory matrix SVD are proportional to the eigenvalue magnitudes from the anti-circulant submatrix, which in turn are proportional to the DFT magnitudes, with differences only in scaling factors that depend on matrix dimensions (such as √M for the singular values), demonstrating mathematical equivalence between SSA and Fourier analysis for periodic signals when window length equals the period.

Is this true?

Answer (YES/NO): YES